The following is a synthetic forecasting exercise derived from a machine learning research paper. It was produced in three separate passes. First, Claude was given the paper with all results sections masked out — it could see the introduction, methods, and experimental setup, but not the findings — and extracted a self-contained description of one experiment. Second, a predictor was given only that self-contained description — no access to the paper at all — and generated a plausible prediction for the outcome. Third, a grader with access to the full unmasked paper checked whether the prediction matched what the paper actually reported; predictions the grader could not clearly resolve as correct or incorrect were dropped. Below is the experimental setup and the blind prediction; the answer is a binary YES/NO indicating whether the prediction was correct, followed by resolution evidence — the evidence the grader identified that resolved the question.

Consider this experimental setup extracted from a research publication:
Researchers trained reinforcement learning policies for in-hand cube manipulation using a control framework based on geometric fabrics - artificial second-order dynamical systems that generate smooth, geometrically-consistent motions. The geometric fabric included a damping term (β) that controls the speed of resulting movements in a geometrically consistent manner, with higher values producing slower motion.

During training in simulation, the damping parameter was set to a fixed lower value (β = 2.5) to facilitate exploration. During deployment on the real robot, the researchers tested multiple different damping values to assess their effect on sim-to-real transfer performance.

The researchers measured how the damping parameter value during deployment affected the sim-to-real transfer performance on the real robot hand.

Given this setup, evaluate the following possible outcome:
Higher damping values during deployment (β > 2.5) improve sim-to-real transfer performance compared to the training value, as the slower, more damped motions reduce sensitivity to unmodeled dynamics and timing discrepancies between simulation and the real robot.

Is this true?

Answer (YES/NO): YES